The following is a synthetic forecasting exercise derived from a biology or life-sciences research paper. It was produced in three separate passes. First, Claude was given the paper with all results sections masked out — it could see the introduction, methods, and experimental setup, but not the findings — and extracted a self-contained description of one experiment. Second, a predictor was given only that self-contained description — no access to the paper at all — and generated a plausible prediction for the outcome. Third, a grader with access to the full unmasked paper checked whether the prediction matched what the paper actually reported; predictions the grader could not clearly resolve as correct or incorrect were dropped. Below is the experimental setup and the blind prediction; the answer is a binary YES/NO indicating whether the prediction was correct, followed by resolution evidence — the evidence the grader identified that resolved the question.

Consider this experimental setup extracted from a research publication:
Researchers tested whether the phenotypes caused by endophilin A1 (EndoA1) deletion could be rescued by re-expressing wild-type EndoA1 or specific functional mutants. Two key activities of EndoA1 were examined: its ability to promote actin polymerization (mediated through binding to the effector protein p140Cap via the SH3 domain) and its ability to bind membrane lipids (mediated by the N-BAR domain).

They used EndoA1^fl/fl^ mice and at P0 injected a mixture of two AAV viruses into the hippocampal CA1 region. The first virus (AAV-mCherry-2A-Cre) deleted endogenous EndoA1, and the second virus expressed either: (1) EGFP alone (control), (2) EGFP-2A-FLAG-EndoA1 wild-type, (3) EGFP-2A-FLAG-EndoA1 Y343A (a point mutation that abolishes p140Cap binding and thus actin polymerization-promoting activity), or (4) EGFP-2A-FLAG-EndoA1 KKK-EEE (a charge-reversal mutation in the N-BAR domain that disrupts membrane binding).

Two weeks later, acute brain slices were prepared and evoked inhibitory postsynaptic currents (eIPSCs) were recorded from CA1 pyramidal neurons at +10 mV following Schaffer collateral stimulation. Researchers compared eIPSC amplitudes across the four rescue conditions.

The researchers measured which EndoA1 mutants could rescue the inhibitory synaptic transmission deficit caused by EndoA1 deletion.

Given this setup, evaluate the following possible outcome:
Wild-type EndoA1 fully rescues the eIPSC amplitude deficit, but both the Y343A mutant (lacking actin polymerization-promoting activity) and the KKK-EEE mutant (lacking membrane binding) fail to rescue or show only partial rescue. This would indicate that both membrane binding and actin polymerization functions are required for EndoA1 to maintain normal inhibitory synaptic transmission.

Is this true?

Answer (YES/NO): YES